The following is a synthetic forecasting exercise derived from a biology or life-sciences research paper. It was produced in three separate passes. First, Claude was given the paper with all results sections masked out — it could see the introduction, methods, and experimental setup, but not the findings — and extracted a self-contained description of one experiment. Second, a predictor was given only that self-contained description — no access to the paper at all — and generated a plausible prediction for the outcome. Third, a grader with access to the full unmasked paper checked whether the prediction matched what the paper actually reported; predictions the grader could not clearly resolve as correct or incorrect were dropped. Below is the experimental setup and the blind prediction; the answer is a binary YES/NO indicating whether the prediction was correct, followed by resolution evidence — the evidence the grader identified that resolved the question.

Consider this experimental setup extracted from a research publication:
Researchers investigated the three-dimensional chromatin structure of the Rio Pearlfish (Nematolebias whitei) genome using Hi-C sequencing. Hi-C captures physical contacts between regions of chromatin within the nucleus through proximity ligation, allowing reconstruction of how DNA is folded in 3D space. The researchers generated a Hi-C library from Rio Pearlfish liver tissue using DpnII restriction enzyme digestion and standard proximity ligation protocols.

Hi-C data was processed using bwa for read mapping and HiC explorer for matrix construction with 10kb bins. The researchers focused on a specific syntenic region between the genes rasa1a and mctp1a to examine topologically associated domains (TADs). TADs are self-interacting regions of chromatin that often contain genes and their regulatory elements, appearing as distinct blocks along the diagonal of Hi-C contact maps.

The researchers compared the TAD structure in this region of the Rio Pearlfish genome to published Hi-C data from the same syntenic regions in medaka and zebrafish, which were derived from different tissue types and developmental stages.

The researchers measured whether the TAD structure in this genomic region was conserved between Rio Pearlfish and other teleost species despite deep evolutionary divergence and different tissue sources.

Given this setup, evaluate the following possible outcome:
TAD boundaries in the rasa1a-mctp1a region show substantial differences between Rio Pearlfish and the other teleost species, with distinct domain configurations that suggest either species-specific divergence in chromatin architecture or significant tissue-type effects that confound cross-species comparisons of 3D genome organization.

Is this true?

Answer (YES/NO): NO